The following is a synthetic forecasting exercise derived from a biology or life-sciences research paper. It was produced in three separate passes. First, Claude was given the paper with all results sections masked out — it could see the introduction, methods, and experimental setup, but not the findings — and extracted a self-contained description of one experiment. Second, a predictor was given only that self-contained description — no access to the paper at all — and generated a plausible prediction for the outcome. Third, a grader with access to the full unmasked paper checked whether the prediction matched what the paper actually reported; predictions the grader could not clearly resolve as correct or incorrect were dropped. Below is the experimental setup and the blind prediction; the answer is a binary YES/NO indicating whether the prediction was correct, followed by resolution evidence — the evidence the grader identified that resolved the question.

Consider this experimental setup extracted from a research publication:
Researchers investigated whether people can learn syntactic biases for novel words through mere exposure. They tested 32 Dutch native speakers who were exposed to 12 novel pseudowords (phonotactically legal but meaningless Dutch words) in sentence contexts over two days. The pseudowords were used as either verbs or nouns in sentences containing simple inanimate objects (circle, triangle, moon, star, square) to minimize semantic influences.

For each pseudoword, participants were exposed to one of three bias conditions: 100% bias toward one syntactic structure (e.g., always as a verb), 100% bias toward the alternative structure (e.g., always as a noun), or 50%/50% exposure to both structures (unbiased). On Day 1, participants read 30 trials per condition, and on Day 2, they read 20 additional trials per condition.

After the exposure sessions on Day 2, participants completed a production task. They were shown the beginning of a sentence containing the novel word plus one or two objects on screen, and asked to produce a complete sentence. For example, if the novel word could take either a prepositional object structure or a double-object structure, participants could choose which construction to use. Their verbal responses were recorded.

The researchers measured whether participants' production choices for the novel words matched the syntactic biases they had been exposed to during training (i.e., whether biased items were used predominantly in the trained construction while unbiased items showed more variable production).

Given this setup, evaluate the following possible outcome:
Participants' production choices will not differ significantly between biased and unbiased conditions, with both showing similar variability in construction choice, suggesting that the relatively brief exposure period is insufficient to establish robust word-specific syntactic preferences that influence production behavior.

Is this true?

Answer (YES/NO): NO